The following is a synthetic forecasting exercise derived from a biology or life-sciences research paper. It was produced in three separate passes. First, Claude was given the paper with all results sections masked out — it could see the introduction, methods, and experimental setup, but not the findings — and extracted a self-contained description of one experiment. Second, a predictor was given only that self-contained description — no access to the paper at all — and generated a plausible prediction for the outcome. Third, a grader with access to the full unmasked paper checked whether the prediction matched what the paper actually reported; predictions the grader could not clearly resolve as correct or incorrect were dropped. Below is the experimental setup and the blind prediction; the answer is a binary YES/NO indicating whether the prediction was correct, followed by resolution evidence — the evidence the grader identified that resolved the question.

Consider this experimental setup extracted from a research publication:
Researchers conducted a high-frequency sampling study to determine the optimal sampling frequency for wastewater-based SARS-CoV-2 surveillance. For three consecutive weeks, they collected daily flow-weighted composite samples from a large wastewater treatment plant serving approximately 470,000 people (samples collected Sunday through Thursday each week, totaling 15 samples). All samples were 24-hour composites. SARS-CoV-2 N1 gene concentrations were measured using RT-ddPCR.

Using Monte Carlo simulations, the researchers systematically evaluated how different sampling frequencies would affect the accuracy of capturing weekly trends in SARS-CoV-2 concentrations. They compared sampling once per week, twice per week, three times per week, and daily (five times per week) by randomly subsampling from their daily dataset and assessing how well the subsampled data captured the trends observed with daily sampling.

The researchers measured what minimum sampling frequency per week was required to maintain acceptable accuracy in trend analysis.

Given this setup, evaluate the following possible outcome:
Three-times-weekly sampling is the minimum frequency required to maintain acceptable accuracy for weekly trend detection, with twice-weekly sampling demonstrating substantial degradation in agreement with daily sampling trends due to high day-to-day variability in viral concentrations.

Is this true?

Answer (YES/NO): NO